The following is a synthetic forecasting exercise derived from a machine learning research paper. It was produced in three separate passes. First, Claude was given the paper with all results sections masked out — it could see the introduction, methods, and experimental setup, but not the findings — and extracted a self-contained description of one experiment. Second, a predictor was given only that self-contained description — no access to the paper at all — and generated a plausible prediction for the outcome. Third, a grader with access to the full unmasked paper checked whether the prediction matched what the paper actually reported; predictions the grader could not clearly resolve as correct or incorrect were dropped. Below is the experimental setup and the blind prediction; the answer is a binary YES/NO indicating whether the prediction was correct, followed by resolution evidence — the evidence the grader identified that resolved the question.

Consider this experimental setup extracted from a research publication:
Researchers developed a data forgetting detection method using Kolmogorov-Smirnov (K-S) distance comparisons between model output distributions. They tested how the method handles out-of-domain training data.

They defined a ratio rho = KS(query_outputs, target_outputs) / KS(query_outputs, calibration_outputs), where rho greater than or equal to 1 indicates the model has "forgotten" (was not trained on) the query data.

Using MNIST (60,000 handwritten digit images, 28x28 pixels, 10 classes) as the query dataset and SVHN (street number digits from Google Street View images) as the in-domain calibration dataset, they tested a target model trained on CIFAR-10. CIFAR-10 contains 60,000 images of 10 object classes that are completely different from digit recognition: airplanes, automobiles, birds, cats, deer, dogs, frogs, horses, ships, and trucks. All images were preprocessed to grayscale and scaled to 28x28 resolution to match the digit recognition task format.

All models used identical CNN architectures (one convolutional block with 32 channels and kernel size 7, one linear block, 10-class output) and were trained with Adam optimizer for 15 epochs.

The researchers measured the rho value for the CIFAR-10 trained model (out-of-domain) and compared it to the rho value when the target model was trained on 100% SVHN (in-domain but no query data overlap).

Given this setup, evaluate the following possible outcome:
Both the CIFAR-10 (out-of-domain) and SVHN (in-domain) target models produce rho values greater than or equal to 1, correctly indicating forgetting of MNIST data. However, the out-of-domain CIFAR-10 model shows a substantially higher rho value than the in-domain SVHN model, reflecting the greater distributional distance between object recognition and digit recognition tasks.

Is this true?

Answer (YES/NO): YES